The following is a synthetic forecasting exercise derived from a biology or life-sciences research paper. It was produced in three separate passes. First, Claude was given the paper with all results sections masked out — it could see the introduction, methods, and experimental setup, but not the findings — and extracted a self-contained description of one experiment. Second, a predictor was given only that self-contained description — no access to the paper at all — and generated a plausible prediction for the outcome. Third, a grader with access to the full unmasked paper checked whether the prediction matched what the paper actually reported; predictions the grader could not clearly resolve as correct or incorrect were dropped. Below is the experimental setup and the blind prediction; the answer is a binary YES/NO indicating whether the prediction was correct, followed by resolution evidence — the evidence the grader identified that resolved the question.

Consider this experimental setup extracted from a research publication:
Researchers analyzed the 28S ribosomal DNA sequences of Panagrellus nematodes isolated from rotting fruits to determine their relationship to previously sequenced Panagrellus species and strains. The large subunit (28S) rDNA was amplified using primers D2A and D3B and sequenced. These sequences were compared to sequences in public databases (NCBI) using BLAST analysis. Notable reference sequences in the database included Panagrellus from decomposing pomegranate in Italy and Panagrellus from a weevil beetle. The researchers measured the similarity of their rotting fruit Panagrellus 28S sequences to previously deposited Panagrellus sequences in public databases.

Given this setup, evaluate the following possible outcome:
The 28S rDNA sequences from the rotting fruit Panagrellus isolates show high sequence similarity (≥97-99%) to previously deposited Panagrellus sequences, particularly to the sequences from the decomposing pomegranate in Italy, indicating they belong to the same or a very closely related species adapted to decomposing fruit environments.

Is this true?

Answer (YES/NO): NO